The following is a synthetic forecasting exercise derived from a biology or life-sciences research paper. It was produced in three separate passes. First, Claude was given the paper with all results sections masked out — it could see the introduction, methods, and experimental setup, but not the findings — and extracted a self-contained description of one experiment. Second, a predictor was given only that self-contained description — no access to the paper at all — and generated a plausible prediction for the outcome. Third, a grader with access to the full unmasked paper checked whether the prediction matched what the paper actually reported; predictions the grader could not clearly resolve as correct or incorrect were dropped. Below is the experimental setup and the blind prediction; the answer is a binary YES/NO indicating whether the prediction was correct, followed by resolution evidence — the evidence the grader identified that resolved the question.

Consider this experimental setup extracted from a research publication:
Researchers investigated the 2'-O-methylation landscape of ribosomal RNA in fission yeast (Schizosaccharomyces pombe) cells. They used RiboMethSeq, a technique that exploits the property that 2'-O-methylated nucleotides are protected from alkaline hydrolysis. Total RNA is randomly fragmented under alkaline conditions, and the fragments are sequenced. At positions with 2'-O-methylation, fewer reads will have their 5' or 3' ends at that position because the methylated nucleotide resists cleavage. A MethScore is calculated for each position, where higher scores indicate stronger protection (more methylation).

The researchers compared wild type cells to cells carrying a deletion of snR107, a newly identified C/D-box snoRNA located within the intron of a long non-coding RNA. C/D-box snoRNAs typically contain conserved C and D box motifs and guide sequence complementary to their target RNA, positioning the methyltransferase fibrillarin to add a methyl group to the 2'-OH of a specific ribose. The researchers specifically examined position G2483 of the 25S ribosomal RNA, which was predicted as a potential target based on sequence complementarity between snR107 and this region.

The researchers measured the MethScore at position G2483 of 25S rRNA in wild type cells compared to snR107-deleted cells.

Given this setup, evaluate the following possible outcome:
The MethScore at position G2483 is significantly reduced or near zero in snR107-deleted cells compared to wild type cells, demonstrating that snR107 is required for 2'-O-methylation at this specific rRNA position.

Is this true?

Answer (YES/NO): YES